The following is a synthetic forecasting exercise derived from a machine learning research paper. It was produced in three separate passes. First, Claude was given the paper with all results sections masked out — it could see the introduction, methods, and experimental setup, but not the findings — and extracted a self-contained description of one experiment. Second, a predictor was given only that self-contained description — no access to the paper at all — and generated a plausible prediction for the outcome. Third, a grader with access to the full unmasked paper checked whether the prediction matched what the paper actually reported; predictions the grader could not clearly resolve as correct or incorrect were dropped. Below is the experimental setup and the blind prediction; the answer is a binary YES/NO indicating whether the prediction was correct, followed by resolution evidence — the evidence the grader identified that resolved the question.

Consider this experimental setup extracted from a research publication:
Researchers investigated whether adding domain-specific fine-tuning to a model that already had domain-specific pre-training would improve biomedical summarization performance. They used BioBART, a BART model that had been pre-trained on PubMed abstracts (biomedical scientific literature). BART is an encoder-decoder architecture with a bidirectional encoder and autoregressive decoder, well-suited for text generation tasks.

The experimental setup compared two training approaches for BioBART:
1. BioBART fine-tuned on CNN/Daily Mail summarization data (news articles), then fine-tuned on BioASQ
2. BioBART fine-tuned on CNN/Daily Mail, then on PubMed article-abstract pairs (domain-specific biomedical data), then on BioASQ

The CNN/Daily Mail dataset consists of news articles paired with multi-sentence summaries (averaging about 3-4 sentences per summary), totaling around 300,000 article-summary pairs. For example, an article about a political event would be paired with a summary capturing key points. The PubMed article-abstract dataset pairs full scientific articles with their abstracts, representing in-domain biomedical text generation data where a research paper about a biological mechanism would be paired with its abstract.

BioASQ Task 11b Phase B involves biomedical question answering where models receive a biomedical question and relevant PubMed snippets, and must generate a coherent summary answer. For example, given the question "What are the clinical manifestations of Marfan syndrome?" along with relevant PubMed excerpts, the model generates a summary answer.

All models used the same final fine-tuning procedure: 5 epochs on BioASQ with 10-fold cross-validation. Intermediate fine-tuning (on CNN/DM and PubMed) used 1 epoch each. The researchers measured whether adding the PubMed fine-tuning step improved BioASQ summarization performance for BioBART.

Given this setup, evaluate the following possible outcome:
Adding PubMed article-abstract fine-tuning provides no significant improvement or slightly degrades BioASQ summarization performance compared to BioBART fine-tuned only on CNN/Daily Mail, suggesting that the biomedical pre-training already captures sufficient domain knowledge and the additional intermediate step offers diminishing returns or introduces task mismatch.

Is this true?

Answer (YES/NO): YES